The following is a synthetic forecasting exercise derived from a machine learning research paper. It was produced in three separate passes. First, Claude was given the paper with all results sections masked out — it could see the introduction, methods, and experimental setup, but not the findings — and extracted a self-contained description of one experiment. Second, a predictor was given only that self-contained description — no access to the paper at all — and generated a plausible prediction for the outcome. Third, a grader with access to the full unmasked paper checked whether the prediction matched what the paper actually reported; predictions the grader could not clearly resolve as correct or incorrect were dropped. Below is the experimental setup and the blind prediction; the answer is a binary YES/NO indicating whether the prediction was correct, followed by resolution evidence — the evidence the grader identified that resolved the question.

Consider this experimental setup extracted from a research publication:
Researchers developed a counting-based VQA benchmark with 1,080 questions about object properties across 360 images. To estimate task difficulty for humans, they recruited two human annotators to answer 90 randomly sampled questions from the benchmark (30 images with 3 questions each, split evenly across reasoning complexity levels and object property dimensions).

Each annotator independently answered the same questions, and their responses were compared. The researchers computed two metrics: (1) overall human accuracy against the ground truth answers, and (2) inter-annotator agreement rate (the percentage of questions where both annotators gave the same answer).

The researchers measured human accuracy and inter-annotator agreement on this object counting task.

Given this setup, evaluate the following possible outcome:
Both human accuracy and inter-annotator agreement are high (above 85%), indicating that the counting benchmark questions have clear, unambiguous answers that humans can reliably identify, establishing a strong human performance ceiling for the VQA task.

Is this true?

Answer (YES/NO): NO